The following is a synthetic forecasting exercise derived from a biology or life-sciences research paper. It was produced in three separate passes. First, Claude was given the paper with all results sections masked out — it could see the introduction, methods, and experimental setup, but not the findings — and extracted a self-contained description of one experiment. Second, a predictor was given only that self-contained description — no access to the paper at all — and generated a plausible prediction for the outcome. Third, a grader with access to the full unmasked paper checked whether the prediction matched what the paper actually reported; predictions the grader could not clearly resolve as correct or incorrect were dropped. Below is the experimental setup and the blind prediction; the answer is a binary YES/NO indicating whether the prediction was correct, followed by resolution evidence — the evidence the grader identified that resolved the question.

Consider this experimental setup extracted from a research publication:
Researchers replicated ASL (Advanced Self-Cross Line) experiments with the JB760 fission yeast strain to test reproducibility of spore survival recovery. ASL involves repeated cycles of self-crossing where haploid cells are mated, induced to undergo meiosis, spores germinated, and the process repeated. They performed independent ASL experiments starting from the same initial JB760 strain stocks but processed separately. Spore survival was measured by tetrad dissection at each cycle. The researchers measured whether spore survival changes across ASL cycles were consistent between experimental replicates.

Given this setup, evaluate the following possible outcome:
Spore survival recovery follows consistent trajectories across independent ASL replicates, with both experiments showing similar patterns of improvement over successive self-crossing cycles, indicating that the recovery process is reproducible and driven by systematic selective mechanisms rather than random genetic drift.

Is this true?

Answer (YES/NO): NO